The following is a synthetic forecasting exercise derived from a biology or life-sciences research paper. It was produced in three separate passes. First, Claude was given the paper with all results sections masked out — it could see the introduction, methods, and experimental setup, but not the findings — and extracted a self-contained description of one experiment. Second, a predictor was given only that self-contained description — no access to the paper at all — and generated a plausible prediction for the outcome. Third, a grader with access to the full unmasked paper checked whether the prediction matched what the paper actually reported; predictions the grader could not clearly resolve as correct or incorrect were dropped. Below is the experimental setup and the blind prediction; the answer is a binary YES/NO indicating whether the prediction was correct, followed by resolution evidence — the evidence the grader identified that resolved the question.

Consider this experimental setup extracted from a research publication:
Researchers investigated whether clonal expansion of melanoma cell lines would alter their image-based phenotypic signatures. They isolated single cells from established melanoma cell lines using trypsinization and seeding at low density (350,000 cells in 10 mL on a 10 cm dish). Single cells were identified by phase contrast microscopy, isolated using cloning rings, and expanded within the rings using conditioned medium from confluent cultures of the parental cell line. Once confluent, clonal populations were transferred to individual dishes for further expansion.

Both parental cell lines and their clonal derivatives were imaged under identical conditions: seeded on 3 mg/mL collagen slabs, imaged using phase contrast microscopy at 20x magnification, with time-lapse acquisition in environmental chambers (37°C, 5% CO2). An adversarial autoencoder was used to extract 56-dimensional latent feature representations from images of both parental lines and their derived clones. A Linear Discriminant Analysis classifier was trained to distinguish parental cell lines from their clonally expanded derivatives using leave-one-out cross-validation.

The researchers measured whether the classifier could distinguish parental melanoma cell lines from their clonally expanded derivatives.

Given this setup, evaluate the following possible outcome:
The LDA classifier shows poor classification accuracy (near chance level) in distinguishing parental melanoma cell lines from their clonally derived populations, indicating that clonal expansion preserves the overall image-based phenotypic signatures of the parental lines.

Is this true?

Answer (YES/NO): NO